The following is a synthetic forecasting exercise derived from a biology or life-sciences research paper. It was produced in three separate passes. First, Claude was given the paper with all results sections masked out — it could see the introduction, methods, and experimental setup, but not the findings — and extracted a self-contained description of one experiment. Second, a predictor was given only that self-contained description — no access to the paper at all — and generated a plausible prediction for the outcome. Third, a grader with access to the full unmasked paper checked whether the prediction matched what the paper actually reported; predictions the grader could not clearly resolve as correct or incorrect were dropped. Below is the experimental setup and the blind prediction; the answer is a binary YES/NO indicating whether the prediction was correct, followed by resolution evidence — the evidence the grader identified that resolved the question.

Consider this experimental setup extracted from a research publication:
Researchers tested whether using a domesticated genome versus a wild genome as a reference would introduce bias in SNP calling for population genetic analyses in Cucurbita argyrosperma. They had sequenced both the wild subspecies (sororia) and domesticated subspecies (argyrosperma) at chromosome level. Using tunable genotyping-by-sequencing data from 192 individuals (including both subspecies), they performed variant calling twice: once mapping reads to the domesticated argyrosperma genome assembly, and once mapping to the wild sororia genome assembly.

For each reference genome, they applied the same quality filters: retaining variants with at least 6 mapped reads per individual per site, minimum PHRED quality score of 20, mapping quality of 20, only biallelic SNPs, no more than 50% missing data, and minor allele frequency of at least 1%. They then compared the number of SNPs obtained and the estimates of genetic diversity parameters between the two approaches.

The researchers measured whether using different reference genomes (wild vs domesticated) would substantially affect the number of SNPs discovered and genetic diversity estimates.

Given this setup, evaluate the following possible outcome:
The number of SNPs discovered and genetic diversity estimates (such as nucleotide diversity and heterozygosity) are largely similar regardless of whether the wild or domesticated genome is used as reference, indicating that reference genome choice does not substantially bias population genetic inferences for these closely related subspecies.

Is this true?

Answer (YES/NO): YES